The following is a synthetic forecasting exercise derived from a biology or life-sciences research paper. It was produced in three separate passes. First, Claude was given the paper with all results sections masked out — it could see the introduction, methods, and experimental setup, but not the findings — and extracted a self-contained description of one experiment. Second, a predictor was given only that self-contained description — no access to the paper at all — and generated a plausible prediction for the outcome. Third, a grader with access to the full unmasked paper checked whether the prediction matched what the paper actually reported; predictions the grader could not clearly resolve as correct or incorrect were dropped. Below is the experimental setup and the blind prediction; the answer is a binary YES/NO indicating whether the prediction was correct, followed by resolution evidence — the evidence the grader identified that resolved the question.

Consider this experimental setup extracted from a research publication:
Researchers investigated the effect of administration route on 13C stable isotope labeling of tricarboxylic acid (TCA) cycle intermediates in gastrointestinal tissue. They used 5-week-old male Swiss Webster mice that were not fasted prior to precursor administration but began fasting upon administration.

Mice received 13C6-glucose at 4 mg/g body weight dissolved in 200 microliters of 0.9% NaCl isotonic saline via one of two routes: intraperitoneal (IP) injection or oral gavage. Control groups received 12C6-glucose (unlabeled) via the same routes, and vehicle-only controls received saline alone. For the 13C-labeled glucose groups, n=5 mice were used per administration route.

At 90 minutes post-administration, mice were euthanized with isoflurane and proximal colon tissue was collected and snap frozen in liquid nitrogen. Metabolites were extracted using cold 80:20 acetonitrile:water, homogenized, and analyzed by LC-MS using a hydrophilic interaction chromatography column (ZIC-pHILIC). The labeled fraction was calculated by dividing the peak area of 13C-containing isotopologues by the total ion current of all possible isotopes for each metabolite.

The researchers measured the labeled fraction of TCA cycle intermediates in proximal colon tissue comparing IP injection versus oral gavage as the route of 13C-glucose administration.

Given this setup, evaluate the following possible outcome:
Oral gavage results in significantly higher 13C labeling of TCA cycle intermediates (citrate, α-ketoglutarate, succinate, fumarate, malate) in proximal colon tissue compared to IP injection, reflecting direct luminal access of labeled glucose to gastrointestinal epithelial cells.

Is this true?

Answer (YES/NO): NO